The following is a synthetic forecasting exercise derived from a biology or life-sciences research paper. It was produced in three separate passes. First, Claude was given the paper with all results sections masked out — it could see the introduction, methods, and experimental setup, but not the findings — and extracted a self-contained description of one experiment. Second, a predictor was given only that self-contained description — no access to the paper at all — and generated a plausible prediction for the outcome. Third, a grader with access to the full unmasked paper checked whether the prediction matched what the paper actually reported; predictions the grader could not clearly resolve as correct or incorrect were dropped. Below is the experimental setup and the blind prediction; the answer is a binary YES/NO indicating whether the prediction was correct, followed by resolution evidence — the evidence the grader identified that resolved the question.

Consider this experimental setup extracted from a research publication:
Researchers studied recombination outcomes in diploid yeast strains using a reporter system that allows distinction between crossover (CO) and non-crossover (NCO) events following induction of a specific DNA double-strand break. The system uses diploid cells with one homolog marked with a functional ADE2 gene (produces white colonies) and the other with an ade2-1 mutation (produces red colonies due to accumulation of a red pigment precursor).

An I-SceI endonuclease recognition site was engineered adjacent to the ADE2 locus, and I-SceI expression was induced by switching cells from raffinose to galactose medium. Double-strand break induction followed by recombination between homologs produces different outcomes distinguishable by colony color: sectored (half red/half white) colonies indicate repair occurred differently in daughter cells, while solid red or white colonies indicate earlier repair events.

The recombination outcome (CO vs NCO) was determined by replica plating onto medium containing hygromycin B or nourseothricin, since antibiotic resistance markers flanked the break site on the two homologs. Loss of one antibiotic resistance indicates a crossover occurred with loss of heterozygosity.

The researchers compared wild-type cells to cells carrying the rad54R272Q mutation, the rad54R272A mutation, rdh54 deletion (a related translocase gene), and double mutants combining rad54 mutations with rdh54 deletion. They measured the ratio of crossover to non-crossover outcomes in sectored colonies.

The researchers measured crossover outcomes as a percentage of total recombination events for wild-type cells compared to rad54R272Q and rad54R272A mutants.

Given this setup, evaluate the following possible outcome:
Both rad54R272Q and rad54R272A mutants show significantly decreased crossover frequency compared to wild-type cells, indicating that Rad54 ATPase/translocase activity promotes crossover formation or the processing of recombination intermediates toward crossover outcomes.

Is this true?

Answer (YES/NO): NO